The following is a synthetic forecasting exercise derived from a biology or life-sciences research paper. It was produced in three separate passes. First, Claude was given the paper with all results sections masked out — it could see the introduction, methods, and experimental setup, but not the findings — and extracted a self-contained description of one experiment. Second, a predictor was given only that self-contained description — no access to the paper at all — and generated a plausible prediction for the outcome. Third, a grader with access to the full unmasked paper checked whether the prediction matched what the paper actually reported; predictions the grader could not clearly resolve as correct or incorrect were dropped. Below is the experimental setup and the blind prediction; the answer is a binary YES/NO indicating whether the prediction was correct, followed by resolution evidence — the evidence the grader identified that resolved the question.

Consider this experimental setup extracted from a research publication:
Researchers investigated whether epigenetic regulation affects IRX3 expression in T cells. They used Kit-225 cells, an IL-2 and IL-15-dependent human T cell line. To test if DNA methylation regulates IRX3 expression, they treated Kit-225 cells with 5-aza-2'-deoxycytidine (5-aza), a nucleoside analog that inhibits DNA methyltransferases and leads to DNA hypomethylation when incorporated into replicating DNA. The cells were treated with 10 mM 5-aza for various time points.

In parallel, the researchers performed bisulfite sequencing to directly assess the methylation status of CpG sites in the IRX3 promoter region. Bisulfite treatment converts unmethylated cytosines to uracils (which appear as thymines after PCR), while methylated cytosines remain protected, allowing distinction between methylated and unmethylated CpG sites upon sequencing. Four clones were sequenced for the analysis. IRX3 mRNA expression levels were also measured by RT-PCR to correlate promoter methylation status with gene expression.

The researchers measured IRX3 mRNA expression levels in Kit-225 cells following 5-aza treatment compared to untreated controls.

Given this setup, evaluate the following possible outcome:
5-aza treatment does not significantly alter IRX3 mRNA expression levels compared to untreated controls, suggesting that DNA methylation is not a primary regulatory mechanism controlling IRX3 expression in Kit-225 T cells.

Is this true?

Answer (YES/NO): NO